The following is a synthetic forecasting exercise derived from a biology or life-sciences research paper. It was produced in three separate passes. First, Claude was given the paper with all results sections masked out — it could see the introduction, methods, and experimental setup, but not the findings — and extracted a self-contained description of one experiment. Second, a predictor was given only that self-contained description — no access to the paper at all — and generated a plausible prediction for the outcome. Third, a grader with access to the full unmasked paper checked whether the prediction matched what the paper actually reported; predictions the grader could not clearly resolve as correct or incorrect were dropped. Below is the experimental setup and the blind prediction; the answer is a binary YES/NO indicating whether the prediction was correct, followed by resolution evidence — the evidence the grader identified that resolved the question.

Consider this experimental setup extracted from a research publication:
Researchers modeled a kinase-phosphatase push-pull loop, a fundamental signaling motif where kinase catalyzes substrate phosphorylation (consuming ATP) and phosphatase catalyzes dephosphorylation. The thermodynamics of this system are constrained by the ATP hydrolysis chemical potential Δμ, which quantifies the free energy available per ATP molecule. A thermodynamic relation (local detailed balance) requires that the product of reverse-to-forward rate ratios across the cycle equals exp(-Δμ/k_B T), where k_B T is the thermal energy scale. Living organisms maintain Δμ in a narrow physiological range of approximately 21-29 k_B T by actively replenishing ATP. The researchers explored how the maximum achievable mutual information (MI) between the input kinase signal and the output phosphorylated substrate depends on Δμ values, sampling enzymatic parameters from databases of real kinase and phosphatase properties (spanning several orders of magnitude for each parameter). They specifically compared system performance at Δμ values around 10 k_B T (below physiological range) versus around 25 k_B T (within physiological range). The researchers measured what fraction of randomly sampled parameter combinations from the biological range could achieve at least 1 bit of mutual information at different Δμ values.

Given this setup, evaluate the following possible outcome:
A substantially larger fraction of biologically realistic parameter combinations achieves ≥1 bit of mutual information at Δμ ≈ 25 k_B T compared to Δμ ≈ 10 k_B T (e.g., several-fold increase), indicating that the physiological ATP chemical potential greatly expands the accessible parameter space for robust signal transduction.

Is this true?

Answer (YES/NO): NO